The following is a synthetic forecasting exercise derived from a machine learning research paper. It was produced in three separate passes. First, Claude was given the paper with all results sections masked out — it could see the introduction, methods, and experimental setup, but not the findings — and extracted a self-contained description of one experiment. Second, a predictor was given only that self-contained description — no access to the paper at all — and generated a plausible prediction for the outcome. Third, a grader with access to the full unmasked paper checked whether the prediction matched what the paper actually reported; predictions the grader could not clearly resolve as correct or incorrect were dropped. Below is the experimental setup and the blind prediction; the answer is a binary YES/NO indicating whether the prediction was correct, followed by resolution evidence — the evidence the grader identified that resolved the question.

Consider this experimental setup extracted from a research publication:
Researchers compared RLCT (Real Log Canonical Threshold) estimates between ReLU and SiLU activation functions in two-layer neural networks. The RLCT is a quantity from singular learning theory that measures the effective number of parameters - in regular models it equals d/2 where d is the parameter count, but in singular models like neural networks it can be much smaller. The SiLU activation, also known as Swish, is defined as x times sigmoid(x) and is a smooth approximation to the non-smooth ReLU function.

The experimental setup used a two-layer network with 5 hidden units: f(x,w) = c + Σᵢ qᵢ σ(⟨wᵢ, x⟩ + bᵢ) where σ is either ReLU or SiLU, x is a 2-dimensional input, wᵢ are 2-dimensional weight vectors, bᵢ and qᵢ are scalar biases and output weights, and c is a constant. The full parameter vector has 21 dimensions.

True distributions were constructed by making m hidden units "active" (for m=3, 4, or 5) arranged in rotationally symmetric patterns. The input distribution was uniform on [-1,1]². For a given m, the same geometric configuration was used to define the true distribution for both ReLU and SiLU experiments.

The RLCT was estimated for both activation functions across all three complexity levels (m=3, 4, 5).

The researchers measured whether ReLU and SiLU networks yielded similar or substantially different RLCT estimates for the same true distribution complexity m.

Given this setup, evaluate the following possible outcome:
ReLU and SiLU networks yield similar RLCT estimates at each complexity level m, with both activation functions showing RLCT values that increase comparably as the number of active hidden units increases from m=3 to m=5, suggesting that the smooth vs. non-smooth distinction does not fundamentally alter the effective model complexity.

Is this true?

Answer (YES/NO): YES